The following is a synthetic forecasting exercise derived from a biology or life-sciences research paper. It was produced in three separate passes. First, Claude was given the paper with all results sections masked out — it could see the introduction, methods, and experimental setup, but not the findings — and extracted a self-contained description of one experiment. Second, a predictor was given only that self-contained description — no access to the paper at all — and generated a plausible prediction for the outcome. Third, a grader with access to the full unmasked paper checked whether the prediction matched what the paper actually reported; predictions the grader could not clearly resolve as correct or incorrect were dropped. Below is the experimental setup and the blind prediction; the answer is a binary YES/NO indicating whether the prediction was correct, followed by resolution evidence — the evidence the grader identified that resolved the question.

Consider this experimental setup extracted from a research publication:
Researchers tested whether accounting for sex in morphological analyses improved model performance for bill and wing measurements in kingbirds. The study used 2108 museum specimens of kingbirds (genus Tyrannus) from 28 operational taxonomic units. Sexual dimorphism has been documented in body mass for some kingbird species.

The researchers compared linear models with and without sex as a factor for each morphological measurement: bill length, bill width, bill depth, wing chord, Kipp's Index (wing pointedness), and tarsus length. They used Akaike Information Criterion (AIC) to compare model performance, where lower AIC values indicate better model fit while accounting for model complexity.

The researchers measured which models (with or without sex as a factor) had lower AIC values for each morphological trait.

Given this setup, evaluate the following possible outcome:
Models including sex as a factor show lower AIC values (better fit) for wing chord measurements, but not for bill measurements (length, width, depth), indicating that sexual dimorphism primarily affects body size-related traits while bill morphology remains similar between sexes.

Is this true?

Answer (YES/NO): NO